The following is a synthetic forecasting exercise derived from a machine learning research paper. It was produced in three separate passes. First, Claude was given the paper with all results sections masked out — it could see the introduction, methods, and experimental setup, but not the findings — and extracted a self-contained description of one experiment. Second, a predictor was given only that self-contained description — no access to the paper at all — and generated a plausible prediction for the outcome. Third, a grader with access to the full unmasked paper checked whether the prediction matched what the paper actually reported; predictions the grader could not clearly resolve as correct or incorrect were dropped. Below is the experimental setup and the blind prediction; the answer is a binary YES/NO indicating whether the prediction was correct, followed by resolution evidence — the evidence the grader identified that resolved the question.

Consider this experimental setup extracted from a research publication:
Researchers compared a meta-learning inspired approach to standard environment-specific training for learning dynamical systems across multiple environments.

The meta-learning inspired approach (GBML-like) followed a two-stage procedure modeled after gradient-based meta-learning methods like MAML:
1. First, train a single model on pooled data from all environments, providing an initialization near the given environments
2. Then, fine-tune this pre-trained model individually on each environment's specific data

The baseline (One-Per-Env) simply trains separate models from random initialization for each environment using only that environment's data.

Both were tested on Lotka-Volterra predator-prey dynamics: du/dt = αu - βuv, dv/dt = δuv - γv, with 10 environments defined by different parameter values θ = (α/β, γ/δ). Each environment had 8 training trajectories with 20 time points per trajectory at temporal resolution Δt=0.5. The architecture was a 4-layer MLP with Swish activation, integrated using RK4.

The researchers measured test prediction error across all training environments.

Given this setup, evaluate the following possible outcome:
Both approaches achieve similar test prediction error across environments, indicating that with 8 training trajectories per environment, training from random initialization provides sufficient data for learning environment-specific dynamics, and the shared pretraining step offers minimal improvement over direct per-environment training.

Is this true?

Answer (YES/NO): NO